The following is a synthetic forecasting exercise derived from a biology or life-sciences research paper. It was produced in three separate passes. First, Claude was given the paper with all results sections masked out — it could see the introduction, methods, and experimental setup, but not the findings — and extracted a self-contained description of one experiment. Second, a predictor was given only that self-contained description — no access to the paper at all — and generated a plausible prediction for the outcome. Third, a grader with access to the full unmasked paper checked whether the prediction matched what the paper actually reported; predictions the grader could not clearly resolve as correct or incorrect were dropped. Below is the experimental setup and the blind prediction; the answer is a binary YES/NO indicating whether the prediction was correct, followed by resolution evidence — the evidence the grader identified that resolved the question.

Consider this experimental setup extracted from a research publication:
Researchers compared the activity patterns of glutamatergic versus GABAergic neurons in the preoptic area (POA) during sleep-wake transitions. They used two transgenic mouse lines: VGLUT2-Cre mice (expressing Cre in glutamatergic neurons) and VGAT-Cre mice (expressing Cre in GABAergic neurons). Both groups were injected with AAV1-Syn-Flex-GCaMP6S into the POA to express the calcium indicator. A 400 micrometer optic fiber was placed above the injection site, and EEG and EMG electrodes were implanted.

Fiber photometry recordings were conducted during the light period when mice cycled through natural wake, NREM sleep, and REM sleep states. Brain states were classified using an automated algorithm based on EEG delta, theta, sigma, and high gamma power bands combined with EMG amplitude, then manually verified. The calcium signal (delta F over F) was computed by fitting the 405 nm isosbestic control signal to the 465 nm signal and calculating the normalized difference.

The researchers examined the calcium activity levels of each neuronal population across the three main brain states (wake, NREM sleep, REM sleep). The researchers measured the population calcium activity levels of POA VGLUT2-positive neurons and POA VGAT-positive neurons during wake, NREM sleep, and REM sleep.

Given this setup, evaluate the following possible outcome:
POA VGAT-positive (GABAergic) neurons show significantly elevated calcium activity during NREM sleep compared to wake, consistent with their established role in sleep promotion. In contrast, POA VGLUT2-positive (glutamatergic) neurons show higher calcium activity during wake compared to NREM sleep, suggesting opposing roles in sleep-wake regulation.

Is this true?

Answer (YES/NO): NO